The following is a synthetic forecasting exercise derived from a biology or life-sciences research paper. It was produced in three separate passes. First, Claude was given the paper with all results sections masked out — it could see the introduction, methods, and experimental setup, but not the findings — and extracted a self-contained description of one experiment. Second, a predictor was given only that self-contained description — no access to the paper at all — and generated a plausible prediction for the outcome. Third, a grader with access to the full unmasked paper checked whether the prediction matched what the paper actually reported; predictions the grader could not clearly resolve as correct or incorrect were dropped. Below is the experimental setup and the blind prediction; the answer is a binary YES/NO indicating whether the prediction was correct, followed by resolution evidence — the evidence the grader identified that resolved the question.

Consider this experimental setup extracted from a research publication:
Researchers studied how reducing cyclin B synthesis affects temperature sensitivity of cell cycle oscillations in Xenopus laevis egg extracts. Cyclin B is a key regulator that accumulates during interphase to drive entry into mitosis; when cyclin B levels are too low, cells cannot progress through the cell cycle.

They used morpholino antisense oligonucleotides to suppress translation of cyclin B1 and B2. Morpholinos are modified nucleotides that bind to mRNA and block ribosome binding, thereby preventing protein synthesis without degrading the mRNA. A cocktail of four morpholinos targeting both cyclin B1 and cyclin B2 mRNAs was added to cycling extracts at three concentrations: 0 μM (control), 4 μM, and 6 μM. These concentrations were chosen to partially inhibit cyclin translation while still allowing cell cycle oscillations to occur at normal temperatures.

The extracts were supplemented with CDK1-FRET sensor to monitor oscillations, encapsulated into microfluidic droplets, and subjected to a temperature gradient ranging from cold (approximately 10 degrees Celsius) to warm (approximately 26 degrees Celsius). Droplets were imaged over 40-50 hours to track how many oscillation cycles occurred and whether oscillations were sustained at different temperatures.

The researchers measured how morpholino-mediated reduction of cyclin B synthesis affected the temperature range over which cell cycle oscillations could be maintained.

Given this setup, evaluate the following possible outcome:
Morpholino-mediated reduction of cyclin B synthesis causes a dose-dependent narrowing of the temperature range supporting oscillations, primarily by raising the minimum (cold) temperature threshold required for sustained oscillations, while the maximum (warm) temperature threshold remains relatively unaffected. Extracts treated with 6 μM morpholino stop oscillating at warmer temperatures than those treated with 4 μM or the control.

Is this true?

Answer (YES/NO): NO